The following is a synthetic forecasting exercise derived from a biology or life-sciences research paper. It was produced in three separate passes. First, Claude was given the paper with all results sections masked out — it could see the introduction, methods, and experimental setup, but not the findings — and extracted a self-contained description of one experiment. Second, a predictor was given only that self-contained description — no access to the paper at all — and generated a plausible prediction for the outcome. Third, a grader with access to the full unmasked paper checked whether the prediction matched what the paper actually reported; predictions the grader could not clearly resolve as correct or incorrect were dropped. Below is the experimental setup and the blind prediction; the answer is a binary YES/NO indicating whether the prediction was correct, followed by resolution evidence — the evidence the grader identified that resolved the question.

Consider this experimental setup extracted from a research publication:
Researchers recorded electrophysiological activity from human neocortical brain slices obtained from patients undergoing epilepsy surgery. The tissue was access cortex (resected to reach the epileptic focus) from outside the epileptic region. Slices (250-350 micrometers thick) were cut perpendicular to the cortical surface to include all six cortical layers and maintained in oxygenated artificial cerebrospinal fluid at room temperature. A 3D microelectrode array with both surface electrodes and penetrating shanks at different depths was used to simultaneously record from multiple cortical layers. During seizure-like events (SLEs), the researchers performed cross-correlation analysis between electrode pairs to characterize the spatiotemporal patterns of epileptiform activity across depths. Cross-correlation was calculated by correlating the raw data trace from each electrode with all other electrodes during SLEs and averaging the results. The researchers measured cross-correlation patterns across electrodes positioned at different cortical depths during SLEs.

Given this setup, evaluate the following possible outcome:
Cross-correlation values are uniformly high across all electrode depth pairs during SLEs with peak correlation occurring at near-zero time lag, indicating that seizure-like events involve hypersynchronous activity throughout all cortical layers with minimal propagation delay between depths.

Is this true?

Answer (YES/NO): NO